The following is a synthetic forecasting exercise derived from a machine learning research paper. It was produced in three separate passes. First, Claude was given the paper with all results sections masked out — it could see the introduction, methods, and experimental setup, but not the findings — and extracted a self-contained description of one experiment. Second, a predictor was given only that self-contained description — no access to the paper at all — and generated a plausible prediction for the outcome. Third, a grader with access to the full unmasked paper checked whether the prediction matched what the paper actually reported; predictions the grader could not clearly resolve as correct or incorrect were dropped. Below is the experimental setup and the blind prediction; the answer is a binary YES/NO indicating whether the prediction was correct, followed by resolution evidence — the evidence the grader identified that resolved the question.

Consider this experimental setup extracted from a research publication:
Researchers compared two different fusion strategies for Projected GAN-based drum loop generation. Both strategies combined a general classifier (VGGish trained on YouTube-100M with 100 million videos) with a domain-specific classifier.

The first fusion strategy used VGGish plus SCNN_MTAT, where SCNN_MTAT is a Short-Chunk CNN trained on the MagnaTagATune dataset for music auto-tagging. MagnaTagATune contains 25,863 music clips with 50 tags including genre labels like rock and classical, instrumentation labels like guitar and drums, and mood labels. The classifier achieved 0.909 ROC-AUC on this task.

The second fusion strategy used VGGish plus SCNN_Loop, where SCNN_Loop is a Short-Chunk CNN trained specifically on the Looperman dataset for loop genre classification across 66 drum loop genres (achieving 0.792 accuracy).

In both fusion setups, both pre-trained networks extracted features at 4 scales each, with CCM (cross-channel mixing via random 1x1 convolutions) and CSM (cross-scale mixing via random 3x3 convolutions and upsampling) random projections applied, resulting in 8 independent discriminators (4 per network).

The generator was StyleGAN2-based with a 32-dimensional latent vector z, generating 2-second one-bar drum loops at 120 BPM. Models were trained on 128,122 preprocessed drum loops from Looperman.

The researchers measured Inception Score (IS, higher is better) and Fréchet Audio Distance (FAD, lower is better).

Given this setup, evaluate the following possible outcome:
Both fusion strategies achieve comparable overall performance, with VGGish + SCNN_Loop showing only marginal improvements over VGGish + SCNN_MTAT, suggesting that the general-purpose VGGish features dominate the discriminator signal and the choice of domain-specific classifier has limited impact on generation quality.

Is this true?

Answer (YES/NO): YES